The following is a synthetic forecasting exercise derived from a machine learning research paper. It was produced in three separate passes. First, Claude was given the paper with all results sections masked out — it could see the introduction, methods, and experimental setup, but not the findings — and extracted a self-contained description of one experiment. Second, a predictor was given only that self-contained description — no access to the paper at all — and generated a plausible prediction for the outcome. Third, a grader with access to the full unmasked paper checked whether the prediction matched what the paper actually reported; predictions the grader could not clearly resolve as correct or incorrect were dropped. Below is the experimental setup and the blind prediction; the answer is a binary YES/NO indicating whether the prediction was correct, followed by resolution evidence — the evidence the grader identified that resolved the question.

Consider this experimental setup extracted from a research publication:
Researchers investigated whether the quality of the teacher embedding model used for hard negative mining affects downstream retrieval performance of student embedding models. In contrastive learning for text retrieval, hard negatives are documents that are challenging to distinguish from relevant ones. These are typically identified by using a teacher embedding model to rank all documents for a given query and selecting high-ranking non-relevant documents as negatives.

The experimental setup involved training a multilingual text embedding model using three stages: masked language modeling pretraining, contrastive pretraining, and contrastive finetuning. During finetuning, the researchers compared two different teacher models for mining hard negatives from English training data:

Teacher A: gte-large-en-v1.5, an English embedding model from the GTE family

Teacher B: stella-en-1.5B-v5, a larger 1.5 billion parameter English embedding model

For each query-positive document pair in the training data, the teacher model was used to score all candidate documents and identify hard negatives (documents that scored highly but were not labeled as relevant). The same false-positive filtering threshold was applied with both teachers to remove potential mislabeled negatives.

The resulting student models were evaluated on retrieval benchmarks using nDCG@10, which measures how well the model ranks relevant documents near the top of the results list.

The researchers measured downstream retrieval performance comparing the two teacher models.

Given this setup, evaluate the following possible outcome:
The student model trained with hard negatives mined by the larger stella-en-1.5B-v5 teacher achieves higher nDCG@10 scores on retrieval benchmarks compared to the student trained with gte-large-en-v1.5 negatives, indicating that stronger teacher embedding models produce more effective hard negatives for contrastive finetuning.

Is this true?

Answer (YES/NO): YES